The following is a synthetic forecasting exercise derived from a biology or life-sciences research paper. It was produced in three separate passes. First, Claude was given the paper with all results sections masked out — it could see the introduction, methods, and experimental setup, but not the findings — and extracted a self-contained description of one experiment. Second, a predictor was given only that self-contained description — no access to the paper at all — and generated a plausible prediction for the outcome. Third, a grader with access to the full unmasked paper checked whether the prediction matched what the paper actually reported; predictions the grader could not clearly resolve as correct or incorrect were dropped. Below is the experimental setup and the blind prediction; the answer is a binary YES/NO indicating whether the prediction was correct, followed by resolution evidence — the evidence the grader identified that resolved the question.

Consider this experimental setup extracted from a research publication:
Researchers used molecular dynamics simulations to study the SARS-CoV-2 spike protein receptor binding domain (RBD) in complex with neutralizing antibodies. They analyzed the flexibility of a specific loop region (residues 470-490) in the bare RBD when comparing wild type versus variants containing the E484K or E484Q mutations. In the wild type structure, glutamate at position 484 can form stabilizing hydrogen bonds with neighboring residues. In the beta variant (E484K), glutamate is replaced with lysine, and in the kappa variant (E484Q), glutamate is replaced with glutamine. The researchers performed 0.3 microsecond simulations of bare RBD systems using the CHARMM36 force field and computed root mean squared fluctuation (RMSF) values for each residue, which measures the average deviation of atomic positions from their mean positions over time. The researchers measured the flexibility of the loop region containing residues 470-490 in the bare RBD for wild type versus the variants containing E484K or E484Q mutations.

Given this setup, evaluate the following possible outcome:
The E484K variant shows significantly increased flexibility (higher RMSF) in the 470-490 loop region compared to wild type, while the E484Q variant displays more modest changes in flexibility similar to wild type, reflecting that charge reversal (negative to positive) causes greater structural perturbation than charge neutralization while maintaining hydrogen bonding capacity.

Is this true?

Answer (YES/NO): NO